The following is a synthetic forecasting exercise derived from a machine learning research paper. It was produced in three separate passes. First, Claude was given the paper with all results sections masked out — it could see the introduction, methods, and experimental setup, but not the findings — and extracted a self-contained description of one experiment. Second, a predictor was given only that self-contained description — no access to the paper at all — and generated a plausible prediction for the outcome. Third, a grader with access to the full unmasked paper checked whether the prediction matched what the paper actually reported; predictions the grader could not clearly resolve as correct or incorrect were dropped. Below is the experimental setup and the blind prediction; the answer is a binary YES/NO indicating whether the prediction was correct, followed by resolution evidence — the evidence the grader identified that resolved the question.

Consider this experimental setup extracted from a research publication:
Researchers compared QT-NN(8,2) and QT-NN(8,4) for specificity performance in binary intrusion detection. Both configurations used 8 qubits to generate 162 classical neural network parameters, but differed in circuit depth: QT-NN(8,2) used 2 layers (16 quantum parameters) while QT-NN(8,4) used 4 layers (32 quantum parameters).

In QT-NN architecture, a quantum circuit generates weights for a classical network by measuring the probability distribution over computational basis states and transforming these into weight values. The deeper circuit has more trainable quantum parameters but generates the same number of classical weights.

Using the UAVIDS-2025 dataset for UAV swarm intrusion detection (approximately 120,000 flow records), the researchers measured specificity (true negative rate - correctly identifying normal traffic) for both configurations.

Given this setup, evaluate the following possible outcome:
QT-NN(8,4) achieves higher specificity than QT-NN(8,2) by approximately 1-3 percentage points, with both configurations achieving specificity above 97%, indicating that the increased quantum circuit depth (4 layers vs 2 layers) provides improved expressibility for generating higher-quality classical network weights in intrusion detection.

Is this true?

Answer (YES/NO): NO